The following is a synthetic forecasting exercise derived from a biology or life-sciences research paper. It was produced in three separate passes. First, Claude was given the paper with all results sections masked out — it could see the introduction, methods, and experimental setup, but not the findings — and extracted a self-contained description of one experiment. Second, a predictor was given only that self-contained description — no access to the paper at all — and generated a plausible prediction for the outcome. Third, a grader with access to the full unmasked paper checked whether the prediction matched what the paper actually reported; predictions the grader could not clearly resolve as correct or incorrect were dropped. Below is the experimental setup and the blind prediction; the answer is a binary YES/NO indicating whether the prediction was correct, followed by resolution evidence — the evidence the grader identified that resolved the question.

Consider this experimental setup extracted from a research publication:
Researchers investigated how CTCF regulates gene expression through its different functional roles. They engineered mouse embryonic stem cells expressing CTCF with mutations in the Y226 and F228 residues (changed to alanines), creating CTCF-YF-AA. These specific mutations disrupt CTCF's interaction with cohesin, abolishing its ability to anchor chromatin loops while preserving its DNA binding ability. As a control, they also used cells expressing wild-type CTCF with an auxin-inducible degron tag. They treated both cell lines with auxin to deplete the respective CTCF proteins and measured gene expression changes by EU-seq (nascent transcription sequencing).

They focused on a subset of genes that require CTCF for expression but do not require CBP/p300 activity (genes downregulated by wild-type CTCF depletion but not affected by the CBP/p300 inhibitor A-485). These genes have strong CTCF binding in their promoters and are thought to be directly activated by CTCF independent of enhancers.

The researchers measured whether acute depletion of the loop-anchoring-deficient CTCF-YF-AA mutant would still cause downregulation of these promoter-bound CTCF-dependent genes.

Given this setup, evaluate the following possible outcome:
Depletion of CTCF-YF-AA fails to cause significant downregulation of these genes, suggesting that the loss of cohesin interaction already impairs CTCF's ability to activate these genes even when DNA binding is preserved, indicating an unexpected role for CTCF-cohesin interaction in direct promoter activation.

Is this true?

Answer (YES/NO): NO